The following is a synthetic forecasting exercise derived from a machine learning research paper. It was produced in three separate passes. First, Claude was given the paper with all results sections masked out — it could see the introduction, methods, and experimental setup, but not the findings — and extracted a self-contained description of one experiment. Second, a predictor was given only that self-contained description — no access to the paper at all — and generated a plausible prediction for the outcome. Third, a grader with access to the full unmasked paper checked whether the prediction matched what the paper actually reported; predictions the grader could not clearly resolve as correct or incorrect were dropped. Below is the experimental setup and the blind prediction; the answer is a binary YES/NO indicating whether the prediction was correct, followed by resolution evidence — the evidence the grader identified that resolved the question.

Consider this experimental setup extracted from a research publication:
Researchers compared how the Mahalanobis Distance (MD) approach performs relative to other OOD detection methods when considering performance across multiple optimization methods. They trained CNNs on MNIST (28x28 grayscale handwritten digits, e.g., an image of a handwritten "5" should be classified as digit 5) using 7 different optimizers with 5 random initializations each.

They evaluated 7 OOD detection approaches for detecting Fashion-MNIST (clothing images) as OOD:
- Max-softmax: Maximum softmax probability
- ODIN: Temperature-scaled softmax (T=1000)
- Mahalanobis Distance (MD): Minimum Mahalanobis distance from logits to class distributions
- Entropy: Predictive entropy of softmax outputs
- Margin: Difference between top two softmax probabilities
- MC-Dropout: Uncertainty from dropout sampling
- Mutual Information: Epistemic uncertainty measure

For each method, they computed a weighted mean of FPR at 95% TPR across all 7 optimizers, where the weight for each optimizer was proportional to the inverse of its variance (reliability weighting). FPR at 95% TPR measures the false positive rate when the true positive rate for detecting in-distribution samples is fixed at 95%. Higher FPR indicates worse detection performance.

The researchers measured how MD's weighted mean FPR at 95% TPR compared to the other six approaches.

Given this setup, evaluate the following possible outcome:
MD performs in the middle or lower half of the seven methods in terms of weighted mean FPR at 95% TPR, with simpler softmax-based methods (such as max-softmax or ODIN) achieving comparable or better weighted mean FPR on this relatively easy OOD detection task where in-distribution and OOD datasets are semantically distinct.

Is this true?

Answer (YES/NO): YES